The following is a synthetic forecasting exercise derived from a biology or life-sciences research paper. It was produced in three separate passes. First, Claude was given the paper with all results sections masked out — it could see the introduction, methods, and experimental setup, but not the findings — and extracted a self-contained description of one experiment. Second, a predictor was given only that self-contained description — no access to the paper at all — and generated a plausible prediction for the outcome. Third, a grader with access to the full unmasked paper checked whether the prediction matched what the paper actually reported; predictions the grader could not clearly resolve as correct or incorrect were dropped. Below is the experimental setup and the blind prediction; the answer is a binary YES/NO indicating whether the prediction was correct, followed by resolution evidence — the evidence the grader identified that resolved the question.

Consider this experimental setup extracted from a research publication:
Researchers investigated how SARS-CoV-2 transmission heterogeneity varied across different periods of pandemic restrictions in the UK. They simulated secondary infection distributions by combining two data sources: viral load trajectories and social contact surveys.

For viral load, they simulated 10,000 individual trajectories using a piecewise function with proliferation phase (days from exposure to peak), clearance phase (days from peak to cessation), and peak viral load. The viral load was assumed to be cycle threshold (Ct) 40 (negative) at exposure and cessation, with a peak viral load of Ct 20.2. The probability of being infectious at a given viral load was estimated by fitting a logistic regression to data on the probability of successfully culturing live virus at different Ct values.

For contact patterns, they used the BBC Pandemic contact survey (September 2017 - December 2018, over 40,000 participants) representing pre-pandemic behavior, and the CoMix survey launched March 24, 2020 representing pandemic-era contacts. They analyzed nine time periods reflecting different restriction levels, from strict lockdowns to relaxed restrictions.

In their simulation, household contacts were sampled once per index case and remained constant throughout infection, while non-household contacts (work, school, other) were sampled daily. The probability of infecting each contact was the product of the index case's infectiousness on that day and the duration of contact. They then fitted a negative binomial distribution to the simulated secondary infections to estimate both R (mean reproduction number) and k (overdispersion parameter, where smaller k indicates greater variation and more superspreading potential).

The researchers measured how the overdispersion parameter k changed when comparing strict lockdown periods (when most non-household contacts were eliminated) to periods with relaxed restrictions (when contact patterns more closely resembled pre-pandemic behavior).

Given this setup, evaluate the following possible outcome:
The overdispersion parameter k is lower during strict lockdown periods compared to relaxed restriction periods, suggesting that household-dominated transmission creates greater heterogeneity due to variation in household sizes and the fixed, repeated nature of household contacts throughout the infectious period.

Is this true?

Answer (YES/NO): NO